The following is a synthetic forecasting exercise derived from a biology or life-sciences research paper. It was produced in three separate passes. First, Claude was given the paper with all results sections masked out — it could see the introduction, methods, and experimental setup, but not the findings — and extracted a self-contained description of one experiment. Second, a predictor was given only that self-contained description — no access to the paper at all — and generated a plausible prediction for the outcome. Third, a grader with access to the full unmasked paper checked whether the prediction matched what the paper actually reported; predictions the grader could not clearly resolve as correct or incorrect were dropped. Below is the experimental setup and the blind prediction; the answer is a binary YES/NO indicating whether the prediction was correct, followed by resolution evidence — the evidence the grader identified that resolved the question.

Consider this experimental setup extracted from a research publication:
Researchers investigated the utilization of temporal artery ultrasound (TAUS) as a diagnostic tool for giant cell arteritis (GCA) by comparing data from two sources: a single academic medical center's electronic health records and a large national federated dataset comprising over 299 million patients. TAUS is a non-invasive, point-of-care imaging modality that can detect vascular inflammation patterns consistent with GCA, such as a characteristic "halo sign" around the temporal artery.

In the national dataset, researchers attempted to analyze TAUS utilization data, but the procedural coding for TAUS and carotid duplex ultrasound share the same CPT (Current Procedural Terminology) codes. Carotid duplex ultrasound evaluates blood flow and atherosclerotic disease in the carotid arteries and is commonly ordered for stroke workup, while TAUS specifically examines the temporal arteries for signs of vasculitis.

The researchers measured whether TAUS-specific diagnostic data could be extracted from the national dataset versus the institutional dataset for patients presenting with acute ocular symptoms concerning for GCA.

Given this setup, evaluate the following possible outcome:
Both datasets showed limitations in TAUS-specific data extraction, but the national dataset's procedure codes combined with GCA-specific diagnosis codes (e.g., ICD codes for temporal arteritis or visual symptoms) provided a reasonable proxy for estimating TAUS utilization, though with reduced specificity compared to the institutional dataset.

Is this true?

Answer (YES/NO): NO